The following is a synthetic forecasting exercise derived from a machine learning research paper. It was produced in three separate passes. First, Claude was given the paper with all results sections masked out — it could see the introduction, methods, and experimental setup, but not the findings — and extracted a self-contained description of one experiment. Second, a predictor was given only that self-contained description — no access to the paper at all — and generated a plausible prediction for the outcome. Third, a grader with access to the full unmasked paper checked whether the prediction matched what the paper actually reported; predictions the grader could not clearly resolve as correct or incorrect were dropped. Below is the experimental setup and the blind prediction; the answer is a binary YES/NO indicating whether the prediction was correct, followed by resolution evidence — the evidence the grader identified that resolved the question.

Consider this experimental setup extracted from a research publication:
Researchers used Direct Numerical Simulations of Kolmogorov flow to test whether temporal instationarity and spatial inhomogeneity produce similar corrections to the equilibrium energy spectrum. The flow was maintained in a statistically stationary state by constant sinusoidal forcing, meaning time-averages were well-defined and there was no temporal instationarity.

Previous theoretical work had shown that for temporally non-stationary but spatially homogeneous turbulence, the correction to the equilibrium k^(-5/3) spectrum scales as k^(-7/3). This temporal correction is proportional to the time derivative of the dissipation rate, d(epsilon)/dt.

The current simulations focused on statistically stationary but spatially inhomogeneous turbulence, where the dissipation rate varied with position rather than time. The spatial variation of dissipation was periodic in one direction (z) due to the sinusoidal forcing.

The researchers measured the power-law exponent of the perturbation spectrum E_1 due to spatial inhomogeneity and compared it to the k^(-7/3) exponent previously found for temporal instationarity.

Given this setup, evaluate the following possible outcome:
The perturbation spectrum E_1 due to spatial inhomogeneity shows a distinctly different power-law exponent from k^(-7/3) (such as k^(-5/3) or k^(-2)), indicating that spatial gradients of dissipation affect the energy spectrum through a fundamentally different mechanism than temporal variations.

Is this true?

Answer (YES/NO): NO